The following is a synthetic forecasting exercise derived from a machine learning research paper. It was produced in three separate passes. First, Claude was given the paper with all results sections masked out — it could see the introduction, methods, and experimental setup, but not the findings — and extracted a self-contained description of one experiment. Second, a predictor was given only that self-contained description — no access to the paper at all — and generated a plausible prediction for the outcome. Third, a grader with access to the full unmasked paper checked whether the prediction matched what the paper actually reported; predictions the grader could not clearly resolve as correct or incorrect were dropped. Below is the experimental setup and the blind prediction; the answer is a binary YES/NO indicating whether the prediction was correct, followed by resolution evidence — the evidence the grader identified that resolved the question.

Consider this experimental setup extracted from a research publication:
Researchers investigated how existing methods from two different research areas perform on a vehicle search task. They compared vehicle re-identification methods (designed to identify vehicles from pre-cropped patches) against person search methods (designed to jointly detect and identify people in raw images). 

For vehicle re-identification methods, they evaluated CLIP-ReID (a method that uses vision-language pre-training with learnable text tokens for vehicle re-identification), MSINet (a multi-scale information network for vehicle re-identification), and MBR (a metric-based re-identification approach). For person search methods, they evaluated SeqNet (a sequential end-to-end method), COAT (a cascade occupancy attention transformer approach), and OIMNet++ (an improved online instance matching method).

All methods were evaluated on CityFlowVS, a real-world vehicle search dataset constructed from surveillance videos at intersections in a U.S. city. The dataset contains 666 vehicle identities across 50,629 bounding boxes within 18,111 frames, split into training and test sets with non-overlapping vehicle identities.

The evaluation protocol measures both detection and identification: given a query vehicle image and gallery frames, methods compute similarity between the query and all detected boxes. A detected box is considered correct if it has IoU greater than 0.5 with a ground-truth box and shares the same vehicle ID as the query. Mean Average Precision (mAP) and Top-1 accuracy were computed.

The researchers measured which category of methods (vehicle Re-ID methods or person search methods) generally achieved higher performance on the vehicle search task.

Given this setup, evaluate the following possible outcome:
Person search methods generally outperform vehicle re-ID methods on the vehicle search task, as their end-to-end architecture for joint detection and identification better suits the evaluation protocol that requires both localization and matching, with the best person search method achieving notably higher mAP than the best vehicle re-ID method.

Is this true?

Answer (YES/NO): YES